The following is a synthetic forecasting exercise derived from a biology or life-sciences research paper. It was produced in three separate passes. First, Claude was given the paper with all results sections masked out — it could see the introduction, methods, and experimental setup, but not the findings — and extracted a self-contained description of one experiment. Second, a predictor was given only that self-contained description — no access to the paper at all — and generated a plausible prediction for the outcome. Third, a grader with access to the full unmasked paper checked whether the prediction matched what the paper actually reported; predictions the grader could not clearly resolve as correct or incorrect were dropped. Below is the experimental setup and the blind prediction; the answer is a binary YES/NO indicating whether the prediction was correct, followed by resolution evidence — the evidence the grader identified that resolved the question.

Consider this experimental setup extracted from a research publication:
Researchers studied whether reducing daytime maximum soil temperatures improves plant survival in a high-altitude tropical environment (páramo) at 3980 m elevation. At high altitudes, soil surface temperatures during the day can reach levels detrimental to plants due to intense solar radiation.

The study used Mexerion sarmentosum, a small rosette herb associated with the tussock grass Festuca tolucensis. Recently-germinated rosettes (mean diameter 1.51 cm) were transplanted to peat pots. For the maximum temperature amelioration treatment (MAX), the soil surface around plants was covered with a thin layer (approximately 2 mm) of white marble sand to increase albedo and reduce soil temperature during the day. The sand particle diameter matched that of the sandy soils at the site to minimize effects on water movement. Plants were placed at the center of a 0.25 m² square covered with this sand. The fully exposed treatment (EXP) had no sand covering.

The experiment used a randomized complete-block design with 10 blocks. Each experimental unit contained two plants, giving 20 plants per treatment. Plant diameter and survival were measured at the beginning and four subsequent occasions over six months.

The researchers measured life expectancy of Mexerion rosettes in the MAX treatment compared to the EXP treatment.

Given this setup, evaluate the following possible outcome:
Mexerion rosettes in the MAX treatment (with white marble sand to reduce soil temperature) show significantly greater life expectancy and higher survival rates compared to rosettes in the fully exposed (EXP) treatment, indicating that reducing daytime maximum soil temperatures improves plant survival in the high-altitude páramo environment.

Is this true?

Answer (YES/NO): YES